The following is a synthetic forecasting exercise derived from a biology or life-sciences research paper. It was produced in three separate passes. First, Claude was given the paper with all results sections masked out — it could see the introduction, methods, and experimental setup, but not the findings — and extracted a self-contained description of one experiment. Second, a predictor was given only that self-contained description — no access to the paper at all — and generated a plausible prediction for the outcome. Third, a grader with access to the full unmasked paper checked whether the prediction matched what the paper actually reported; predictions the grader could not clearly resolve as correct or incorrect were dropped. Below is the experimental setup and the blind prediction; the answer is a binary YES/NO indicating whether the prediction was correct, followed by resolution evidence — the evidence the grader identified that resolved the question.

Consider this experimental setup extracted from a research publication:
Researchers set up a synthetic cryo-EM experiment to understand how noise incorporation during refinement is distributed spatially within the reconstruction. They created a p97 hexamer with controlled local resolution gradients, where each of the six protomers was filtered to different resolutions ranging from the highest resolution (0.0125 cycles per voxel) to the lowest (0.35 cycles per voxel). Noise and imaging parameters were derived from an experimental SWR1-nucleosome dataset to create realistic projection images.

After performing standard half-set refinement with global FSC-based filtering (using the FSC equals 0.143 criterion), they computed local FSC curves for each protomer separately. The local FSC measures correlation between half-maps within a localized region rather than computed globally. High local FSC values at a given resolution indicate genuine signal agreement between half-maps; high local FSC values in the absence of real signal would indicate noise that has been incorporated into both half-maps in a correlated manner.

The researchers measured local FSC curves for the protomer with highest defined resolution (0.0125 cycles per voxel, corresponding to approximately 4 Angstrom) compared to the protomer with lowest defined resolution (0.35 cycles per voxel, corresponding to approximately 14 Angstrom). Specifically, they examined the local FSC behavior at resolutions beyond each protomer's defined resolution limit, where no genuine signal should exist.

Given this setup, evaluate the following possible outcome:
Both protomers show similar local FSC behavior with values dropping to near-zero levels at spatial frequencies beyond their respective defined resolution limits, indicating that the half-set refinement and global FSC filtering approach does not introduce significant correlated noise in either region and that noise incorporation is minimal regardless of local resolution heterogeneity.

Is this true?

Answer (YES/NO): NO